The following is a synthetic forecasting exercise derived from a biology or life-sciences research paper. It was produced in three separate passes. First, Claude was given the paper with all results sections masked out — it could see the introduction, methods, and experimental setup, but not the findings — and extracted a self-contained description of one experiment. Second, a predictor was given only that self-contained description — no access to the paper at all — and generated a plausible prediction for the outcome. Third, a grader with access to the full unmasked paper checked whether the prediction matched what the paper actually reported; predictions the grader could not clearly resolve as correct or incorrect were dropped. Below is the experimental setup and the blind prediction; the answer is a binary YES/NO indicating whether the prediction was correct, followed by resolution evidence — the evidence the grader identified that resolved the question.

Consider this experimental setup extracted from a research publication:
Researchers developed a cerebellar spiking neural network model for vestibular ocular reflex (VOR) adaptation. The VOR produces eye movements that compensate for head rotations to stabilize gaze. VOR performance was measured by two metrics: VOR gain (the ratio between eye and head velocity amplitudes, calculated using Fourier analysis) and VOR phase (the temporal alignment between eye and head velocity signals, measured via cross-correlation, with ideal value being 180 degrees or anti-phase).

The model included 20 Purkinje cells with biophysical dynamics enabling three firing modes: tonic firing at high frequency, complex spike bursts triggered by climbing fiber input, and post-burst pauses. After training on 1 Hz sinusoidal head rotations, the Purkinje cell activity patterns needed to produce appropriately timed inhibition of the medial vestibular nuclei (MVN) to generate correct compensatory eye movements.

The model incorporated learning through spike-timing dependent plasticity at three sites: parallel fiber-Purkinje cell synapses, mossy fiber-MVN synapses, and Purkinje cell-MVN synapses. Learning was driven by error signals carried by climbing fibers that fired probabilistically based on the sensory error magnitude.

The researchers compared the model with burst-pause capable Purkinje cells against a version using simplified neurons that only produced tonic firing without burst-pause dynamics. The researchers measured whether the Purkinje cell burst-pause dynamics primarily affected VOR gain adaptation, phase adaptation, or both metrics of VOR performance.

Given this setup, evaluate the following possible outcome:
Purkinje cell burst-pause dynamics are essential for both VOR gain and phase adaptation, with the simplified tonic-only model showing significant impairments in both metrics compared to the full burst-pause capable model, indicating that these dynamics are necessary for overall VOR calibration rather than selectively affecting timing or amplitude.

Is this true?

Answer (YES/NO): NO